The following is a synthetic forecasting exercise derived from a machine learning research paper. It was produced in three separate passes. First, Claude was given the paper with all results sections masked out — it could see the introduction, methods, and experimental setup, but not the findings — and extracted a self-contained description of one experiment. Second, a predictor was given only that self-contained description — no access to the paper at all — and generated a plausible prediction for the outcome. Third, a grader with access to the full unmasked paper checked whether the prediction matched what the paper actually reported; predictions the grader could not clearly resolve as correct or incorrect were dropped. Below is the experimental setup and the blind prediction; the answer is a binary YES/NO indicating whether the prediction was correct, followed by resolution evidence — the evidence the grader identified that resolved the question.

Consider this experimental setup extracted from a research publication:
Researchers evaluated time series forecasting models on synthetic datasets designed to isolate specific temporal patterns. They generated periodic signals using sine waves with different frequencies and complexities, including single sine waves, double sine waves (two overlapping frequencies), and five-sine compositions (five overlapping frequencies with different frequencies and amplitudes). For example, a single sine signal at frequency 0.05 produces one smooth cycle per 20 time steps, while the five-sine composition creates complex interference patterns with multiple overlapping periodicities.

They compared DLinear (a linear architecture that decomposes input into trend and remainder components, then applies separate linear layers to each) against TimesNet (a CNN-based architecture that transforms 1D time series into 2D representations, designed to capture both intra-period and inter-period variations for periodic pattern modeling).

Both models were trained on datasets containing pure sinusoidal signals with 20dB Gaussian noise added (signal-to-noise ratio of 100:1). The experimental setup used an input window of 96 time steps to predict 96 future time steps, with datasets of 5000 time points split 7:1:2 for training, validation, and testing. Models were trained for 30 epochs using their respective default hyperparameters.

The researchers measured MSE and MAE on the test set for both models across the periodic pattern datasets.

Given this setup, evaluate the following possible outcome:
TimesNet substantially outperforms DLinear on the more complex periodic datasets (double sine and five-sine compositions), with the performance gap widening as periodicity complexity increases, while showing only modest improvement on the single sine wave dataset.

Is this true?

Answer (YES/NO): NO